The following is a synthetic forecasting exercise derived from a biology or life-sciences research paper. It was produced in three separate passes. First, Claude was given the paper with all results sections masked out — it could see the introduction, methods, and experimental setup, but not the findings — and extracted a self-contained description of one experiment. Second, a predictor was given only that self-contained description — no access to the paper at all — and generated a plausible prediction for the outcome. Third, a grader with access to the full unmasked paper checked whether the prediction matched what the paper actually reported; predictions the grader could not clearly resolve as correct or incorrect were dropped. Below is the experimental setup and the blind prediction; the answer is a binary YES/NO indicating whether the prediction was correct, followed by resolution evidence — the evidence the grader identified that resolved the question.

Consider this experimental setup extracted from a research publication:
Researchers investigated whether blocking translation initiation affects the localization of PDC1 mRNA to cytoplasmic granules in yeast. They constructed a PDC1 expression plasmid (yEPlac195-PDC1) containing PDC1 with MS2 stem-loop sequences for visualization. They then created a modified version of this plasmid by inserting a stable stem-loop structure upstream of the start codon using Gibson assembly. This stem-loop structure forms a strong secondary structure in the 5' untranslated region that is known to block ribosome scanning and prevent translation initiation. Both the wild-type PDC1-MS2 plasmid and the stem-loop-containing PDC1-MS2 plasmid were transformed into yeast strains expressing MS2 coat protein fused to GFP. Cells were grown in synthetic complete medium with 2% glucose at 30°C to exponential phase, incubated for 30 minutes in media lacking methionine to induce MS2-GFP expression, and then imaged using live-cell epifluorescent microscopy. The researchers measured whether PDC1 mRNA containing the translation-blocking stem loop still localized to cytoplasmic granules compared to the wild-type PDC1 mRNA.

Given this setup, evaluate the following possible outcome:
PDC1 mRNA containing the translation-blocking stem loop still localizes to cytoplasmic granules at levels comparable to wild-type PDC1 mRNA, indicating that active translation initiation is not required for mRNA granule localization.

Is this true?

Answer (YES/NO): NO